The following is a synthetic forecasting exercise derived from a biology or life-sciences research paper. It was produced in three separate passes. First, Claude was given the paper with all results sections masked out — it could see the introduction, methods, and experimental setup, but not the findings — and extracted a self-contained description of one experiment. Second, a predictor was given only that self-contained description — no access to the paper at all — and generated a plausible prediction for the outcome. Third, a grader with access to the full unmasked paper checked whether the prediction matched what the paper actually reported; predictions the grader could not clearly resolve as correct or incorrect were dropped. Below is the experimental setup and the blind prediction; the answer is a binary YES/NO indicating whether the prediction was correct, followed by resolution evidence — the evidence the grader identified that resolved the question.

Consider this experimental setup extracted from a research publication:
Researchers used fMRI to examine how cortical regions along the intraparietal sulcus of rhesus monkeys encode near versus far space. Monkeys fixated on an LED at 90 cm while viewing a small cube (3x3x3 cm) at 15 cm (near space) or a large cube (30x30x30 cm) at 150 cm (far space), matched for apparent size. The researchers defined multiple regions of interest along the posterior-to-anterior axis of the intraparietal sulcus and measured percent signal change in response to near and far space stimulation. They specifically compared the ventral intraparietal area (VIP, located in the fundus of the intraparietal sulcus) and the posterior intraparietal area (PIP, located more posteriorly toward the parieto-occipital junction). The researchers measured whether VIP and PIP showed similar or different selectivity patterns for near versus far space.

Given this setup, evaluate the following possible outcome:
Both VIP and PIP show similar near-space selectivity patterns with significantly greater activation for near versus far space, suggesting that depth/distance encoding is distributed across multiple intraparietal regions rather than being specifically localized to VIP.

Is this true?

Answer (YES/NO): NO